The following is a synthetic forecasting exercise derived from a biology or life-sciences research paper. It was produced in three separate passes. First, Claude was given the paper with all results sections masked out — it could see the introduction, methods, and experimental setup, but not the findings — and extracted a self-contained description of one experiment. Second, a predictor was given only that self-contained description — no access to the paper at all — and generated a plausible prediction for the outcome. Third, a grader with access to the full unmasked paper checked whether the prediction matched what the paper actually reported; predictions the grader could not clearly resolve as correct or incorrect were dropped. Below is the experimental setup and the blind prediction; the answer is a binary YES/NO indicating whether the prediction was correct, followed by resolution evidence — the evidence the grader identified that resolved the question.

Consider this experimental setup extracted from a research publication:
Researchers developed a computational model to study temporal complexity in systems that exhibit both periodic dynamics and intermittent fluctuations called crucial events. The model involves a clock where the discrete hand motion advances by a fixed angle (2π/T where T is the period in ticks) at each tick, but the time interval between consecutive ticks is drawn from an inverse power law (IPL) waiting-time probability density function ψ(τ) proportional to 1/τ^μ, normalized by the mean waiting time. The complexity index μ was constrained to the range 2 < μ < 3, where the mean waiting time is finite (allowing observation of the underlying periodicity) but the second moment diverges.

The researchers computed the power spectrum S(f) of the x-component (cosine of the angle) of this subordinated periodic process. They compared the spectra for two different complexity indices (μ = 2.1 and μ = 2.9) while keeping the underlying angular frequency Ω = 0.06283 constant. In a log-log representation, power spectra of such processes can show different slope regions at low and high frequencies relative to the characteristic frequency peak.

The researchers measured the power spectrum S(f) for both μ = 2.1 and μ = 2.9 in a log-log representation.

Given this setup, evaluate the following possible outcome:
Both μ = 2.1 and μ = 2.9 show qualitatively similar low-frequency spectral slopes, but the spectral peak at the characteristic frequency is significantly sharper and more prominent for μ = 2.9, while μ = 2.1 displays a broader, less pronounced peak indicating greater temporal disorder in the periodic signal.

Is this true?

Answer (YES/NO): NO